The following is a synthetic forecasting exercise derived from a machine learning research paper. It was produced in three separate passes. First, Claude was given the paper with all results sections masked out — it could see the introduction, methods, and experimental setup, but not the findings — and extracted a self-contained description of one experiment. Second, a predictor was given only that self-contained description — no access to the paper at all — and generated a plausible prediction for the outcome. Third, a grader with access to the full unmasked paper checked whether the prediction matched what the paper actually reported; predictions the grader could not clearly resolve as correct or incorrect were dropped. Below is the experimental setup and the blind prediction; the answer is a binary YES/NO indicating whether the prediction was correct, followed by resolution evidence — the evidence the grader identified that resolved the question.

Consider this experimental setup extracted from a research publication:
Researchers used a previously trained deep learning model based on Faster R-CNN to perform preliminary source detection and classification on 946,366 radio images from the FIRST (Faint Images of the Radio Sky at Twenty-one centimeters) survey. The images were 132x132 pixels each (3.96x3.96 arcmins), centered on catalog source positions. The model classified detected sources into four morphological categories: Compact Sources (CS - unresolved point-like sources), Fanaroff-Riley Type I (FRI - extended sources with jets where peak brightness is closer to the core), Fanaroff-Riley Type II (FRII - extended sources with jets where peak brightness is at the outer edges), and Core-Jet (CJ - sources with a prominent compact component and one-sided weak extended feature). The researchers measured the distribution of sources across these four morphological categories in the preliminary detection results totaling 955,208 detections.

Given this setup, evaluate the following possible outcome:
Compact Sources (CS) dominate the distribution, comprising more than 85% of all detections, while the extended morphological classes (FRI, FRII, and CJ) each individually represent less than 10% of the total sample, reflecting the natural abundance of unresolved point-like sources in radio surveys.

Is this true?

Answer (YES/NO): YES